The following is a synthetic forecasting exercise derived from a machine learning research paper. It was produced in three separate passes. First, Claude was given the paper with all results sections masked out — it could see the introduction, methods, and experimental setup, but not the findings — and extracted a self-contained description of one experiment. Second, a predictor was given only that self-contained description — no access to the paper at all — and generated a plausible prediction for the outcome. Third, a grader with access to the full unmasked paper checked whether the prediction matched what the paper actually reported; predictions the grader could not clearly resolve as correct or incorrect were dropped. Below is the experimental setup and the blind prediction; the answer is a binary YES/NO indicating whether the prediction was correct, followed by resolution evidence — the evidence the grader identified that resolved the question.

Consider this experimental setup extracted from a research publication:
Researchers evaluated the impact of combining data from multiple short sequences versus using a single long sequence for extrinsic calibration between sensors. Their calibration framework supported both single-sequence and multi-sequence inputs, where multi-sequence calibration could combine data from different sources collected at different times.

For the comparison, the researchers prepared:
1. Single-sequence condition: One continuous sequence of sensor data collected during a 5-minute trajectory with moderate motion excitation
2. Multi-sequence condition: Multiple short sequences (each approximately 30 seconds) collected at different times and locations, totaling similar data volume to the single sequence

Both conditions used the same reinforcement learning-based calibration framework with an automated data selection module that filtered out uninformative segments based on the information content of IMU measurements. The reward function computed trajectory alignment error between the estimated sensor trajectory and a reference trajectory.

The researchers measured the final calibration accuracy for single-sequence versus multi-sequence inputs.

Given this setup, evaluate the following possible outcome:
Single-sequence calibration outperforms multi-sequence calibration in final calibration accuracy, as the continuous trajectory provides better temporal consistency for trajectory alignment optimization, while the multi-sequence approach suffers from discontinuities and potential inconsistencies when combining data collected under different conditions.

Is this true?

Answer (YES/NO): NO